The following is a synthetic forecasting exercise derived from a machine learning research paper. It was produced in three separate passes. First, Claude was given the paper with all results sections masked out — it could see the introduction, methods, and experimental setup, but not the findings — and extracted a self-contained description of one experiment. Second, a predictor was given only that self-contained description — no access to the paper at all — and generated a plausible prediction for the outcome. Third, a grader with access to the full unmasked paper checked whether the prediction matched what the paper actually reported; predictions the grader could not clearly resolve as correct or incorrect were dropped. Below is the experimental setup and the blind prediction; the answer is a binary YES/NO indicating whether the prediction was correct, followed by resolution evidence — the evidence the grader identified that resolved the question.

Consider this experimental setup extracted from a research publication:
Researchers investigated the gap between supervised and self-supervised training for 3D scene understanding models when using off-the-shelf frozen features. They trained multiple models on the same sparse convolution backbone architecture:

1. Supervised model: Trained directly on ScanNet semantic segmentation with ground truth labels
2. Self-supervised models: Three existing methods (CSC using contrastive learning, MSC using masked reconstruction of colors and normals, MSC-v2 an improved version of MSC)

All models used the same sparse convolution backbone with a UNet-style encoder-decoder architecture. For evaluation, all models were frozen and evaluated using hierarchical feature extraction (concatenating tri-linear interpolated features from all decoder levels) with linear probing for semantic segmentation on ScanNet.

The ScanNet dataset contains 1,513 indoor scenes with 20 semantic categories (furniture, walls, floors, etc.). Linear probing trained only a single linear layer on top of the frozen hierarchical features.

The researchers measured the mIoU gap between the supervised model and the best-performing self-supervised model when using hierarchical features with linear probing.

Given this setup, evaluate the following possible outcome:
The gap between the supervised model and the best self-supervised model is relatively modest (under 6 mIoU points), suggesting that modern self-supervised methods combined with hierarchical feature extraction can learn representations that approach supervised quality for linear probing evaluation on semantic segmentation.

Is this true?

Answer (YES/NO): NO